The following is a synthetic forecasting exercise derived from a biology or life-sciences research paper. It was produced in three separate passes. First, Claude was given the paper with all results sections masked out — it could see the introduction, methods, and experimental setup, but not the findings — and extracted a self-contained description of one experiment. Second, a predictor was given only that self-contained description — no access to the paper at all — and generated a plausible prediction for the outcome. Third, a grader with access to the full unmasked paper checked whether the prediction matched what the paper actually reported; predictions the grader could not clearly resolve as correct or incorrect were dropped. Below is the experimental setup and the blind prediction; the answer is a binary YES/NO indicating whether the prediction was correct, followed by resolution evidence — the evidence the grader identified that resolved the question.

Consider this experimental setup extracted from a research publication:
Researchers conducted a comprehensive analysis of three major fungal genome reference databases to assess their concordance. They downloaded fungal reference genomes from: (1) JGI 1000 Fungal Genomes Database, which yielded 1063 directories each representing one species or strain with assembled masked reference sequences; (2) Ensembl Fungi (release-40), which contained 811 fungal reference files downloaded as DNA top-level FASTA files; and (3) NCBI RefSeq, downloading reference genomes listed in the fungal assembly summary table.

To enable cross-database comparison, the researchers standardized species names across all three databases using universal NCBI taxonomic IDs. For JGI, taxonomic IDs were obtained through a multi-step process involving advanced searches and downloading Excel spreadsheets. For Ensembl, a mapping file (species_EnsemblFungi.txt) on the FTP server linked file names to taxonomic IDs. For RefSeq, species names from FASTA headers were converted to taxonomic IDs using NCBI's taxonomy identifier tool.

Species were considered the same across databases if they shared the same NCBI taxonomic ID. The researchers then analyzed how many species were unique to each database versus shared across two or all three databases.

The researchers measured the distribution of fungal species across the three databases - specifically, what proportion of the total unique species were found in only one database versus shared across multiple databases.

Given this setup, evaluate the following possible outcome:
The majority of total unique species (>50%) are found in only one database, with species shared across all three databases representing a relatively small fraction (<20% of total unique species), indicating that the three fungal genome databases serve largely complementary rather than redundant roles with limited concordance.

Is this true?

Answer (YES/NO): YES